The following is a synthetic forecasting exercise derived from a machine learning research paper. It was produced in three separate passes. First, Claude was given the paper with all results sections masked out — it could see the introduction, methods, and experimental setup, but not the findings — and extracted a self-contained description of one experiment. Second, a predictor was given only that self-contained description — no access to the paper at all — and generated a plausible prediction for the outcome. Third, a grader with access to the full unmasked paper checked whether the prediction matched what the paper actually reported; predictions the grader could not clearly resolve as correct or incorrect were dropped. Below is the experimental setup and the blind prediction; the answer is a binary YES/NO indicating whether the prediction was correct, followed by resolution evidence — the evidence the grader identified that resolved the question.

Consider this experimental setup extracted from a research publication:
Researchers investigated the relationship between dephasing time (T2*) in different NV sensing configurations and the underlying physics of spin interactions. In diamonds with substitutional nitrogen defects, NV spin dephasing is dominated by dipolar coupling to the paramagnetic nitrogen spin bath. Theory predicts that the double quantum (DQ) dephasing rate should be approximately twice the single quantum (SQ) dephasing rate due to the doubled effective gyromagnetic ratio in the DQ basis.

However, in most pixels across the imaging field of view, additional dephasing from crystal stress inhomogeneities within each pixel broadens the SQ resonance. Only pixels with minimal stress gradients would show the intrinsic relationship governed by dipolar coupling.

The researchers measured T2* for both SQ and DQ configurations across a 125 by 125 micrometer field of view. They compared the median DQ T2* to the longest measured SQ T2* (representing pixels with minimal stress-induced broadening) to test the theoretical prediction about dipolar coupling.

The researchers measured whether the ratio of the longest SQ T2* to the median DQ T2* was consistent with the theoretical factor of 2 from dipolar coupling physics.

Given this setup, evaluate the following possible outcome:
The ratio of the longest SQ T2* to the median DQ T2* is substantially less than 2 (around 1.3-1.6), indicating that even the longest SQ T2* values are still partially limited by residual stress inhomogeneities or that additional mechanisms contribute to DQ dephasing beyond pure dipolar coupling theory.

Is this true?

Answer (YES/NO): NO